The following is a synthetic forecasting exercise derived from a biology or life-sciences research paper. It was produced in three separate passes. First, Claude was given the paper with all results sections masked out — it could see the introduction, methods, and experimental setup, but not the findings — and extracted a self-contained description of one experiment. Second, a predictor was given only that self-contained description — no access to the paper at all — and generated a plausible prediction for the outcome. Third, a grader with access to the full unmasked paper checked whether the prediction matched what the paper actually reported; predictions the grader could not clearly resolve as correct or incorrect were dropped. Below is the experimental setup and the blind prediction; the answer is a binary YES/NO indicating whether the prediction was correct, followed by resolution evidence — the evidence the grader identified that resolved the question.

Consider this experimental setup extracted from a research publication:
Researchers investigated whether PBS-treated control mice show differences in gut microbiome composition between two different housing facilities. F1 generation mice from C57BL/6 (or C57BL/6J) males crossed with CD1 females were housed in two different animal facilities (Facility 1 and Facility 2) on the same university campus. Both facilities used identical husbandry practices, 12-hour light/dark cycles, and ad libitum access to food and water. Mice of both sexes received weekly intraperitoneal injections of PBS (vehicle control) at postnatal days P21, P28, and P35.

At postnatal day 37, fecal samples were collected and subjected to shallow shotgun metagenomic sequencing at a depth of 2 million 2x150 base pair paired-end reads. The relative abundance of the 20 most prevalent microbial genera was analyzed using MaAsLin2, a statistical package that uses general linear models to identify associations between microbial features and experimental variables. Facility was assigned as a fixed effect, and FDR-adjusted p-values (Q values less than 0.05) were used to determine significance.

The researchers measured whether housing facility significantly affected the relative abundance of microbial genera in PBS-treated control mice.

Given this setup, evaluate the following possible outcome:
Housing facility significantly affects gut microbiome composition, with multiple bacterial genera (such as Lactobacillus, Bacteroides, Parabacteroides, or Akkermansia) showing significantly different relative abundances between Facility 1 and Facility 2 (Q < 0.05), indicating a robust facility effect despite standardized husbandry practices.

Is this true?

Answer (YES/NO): YES